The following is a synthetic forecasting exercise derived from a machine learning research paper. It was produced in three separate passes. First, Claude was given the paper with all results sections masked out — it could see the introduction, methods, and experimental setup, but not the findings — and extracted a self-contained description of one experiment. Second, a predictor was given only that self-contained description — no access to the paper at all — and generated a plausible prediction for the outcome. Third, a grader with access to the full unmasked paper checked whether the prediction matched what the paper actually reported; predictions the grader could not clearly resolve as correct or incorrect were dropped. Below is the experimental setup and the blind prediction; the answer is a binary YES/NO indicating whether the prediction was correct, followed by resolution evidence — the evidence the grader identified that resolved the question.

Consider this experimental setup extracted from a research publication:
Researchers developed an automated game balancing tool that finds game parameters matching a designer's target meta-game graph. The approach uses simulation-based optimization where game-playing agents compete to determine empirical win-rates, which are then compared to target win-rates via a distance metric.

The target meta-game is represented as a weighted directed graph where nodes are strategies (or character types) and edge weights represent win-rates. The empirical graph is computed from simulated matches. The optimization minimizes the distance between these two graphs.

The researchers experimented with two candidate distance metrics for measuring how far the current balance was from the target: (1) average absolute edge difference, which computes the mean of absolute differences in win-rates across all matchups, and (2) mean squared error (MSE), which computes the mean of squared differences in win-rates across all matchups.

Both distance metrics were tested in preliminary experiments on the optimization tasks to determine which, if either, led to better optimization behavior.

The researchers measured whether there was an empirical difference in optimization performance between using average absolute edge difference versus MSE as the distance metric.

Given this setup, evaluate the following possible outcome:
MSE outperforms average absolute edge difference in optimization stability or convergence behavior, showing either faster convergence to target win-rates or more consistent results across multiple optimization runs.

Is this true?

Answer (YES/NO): NO